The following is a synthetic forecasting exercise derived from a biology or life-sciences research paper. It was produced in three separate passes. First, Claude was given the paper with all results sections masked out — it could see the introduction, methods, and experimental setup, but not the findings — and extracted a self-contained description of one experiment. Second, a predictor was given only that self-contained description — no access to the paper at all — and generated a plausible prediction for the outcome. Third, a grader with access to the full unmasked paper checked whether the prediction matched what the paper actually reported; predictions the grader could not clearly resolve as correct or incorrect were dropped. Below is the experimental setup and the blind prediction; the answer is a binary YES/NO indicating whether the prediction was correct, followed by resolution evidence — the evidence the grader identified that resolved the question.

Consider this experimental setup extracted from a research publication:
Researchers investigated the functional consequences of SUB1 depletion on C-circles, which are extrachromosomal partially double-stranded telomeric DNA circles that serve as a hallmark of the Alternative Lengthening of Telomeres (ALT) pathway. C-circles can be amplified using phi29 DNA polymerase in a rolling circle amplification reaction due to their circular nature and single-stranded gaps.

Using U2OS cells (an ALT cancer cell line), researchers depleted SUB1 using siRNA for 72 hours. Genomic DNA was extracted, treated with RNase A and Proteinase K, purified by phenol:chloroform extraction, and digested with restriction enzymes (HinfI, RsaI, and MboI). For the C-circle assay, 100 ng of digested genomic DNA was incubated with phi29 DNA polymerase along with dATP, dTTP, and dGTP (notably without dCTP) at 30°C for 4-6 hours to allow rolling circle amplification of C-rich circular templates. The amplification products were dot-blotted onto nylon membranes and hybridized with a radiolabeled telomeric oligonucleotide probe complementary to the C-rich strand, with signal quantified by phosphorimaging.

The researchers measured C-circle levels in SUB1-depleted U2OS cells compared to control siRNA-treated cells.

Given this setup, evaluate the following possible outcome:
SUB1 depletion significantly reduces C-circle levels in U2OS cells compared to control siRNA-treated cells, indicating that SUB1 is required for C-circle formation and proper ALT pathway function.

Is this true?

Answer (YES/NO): NO